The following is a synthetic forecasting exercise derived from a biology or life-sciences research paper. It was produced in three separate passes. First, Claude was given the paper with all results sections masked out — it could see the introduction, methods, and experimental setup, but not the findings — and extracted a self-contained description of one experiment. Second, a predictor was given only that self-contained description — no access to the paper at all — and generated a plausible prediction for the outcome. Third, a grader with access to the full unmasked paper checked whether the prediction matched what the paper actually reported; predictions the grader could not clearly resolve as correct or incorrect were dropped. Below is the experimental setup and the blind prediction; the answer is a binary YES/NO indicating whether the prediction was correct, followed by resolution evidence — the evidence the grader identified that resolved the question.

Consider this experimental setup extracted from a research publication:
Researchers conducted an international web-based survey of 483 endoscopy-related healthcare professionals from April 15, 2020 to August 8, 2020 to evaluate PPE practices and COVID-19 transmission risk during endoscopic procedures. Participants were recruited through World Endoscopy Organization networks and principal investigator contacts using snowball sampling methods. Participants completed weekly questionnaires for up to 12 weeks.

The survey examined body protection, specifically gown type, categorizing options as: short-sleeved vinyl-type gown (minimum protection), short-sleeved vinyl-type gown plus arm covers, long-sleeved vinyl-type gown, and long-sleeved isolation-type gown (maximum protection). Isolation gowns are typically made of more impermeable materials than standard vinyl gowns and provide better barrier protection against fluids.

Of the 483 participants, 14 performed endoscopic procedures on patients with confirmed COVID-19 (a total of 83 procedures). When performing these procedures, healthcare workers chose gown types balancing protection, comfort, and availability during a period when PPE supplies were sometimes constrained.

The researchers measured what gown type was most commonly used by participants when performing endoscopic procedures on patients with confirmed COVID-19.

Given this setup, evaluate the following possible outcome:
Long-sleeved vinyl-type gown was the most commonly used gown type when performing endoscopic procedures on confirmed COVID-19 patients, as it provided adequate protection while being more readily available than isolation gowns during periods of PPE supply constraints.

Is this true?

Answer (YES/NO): NO